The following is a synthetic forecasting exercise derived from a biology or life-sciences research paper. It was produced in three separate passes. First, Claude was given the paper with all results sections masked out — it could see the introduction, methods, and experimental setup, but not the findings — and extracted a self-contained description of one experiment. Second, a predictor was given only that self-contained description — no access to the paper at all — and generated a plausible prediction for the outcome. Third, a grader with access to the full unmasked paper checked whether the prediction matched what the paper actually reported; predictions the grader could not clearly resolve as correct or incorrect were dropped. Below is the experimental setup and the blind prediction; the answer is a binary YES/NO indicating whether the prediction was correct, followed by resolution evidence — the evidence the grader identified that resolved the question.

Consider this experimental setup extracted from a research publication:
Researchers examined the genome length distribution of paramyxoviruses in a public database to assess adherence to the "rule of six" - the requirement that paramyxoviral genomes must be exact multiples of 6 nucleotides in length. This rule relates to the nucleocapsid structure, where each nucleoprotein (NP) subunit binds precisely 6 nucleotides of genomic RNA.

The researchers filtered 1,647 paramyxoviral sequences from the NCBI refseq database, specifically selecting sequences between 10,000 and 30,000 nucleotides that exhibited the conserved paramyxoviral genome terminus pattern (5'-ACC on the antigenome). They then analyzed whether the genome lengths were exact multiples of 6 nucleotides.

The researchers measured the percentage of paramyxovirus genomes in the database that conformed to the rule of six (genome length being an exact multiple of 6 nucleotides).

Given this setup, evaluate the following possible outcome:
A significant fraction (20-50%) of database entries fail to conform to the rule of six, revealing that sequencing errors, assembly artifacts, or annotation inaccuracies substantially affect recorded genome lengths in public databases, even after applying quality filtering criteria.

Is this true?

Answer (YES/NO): NO